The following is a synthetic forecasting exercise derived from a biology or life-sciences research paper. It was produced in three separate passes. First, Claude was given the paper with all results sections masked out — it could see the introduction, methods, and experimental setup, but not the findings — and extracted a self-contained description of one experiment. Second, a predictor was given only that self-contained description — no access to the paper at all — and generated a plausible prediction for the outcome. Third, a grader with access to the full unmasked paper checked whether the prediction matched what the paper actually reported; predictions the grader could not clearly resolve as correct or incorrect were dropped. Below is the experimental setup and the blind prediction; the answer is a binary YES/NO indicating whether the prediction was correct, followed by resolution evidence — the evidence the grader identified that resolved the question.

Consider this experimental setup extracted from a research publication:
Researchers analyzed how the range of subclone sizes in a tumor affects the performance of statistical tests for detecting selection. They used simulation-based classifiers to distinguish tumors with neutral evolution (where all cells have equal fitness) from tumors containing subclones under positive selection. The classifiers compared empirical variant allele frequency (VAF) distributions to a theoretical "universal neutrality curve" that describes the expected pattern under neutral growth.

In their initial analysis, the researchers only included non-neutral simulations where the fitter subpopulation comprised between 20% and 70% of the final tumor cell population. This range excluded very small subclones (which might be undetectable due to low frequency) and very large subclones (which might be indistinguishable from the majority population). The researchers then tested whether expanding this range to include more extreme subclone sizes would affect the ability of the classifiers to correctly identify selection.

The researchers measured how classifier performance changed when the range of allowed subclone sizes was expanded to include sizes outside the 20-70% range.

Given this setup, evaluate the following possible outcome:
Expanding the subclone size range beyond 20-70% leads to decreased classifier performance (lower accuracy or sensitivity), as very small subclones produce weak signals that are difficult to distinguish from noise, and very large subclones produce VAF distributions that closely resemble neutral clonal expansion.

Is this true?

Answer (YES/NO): YES